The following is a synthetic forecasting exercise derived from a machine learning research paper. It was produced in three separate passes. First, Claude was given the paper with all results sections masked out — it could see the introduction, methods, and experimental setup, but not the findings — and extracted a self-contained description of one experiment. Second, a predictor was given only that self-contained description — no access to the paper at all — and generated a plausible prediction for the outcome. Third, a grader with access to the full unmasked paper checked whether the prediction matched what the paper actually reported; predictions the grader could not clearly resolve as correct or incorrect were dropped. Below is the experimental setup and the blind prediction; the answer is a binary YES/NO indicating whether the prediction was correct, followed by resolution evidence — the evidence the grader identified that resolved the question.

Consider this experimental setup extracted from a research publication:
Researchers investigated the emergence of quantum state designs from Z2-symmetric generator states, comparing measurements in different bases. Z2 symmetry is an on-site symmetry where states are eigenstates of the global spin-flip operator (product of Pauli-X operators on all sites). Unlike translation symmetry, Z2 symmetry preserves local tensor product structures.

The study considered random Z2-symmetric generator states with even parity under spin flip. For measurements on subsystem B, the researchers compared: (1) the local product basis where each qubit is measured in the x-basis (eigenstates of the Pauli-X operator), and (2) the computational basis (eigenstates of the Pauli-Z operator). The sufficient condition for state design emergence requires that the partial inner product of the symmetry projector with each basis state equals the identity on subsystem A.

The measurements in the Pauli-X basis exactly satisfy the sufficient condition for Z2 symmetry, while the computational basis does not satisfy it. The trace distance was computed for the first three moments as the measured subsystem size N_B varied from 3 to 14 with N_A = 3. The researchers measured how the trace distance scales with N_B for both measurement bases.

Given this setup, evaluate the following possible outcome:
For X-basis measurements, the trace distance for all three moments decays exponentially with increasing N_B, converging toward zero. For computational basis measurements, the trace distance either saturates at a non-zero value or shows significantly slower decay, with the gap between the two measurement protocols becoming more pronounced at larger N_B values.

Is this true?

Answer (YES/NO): NO